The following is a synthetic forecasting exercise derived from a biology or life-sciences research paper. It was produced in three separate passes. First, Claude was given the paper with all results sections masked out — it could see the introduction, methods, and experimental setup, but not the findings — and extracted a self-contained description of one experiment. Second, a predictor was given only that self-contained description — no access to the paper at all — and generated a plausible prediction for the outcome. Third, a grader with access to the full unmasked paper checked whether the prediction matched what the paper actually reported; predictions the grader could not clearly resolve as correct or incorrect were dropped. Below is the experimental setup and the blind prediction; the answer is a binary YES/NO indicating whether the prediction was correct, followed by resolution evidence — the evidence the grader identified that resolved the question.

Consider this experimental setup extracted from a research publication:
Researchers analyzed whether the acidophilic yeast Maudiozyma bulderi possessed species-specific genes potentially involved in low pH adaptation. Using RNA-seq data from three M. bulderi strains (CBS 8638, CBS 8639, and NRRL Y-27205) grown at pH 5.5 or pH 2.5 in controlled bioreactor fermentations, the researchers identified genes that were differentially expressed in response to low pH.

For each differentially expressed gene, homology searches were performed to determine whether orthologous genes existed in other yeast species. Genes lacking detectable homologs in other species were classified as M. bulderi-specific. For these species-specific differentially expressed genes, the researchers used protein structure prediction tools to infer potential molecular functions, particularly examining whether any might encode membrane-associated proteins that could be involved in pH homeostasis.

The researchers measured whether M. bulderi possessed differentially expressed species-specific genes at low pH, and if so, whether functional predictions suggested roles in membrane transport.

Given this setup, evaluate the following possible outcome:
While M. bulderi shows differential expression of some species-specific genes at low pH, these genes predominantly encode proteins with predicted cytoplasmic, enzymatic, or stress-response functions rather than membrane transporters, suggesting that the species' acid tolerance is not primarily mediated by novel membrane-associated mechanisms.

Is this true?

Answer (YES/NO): NO